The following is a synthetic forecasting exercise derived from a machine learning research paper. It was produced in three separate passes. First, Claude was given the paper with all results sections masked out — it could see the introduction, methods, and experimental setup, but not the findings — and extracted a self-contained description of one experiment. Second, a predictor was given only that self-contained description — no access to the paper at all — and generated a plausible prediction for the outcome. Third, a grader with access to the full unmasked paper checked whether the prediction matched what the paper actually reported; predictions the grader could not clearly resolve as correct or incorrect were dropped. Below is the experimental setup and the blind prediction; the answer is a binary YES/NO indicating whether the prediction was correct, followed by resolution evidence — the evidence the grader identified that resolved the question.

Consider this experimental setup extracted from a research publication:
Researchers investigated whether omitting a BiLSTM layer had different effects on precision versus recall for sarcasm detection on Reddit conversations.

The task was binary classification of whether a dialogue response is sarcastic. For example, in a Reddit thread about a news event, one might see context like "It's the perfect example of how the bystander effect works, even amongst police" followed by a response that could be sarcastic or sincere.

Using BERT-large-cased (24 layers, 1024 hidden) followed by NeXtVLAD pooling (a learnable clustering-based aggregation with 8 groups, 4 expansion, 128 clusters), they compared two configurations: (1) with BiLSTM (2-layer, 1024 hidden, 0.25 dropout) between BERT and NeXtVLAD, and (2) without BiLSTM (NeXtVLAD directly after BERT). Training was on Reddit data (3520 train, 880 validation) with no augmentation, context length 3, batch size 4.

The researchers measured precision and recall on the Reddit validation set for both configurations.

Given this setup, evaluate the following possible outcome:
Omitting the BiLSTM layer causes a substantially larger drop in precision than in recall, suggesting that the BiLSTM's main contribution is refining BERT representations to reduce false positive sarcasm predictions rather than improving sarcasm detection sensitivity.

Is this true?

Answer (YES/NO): NO